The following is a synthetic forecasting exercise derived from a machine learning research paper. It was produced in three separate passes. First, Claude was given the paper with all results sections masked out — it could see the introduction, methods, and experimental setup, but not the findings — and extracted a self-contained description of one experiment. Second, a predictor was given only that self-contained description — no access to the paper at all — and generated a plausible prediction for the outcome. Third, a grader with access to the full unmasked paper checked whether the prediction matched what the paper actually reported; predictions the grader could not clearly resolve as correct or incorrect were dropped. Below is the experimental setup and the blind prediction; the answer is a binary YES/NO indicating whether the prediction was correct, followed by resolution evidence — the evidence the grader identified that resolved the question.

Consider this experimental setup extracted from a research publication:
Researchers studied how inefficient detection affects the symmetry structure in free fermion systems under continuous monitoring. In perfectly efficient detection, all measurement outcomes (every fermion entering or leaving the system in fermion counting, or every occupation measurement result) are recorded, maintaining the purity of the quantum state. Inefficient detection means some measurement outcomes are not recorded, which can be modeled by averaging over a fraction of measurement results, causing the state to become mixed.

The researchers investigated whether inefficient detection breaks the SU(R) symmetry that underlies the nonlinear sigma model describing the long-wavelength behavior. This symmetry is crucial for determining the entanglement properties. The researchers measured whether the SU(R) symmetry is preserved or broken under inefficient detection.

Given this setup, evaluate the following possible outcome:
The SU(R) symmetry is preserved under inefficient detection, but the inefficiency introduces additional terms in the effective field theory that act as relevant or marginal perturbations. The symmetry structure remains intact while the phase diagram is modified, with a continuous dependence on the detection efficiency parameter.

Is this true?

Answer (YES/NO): NO